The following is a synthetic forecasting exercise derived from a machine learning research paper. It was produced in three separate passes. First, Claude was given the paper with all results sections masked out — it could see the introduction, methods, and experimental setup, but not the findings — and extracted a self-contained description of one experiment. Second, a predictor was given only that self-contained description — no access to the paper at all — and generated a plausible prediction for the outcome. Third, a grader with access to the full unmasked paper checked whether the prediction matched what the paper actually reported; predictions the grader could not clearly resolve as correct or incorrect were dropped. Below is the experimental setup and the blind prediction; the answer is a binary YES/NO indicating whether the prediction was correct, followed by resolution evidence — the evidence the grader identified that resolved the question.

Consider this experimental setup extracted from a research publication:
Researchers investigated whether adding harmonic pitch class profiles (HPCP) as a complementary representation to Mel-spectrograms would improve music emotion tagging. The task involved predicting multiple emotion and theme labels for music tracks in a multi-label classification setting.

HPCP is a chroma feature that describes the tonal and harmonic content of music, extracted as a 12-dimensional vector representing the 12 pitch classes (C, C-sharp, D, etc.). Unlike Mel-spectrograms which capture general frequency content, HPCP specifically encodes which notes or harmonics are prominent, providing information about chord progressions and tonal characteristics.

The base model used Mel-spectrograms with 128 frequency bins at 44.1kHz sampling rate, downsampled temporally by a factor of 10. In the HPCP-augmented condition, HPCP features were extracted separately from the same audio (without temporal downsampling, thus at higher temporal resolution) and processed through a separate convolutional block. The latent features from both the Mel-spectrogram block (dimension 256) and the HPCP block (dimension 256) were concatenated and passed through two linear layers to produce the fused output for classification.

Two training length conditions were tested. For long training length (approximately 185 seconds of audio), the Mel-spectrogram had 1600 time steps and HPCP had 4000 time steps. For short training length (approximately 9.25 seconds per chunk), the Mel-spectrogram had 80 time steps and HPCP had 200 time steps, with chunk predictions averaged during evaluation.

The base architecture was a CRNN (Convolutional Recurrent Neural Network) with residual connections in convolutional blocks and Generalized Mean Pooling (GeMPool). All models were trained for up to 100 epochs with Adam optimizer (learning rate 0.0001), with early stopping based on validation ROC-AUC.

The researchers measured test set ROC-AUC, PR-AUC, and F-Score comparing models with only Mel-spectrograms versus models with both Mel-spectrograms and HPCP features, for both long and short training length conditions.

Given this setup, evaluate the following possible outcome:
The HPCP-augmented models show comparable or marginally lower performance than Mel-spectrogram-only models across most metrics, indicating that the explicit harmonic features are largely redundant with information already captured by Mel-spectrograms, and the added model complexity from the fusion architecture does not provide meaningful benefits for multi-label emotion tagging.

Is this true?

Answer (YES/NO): NO